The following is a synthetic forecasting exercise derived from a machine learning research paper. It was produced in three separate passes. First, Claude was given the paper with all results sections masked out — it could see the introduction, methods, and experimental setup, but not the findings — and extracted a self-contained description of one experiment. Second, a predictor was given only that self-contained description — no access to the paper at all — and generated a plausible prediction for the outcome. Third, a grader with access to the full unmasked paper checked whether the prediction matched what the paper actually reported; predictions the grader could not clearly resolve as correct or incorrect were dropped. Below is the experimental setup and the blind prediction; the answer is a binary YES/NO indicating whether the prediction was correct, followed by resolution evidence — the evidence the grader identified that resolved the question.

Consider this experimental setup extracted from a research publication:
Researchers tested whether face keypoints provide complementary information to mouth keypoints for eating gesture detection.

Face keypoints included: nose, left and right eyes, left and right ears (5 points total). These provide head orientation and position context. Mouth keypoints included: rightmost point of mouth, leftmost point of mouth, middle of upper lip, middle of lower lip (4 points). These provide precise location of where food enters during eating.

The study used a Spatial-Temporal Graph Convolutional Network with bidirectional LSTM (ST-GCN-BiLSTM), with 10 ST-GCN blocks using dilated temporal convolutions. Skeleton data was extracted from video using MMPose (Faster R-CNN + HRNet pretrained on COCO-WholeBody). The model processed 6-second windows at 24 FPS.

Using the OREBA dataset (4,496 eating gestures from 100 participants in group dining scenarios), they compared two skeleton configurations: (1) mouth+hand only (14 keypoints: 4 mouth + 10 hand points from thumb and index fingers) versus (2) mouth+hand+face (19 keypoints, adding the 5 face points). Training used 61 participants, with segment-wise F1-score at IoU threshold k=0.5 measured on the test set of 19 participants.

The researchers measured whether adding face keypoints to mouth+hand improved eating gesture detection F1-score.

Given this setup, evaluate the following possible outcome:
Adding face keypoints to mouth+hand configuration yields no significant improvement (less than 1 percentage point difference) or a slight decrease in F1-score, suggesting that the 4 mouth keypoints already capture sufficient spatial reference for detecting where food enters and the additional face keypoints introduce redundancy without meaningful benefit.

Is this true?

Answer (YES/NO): NO